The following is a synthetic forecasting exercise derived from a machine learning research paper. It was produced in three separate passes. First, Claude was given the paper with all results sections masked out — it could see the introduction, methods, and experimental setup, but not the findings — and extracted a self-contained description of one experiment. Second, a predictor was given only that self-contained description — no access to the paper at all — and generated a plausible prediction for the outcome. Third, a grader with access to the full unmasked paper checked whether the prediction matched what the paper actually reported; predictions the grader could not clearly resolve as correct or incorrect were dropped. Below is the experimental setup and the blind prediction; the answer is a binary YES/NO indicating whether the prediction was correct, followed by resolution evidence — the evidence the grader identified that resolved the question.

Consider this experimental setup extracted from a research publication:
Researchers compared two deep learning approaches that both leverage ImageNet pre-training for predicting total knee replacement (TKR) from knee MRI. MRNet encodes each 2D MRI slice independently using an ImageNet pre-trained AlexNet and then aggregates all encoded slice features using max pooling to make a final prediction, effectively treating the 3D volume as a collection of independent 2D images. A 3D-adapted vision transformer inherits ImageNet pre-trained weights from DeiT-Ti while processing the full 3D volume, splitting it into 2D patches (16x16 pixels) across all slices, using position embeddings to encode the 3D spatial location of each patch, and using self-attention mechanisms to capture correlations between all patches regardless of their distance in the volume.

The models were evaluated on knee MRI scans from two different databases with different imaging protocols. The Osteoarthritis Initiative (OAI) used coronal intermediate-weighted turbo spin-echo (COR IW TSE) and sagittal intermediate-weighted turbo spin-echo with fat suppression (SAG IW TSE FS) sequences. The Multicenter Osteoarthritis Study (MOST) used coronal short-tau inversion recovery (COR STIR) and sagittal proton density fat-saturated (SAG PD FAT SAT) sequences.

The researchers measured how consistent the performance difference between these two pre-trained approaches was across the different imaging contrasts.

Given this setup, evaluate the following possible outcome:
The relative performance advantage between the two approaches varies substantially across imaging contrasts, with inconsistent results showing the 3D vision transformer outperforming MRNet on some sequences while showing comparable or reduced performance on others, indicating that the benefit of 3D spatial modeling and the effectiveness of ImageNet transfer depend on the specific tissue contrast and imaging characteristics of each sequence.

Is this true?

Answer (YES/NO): YES